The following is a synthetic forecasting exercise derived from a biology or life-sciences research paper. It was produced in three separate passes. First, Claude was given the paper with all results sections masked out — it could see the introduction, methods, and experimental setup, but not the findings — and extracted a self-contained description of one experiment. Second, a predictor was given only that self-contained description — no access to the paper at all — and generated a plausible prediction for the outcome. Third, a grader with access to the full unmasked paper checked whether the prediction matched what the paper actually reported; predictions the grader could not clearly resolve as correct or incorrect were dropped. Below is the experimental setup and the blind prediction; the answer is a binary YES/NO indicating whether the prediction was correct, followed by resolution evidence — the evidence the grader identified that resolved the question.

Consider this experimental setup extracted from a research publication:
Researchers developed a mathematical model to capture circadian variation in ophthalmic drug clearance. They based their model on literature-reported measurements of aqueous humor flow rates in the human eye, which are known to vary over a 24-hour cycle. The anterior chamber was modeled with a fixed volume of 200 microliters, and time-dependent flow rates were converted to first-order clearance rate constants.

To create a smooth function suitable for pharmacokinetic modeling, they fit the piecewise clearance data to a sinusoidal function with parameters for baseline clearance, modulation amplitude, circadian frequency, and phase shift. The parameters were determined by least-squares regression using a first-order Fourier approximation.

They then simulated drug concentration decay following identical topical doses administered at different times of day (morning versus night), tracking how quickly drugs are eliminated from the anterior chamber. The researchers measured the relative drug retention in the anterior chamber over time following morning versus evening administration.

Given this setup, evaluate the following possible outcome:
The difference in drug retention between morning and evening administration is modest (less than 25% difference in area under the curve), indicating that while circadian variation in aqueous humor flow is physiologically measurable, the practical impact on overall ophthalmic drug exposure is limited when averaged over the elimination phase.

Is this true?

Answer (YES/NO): NO